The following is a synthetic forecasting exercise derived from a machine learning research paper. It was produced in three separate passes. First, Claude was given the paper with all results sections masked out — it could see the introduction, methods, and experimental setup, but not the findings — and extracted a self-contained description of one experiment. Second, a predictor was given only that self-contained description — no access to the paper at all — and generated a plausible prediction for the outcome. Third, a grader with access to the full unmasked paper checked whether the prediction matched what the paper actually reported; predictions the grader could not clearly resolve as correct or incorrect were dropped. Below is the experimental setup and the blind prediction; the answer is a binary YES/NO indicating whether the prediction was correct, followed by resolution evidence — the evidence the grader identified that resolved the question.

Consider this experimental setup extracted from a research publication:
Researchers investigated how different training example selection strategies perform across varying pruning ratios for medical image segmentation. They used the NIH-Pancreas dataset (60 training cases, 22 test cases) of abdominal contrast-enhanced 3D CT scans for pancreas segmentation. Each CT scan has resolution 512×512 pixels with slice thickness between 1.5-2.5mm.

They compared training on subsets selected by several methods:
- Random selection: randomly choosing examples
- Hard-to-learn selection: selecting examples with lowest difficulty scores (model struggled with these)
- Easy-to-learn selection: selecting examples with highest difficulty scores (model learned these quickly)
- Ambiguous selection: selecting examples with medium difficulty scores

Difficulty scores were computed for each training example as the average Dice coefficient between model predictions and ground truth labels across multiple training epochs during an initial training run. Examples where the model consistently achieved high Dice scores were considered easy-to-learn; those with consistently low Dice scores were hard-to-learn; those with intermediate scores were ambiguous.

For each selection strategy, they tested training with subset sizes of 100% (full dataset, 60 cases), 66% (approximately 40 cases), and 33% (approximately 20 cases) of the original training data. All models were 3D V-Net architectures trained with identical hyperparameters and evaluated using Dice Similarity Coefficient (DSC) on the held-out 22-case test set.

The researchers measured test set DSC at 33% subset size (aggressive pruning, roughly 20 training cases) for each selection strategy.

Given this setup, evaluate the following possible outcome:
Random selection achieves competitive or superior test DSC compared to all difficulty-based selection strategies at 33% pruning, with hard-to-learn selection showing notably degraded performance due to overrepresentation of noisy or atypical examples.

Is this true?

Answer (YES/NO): NO